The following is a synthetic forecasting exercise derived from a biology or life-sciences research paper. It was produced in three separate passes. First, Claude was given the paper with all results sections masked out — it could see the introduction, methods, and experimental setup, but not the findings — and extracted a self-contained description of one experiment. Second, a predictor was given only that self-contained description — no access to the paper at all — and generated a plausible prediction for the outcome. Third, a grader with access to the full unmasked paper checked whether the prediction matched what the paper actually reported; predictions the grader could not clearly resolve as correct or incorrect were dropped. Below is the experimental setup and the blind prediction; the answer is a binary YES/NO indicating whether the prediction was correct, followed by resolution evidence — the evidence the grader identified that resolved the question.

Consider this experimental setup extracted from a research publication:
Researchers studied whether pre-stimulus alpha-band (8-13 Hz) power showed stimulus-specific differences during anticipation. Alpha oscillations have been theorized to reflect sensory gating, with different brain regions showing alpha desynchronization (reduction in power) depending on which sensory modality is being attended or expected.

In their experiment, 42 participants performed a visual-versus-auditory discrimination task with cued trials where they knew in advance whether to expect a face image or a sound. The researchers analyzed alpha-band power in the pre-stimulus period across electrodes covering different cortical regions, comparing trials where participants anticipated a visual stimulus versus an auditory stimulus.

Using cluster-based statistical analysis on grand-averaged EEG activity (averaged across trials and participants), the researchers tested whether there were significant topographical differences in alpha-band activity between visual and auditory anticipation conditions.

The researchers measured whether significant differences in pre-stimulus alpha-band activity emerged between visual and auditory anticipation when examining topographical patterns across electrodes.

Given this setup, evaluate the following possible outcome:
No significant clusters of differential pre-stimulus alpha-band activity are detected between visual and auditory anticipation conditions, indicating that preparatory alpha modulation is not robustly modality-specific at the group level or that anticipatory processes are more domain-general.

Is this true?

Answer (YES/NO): NO